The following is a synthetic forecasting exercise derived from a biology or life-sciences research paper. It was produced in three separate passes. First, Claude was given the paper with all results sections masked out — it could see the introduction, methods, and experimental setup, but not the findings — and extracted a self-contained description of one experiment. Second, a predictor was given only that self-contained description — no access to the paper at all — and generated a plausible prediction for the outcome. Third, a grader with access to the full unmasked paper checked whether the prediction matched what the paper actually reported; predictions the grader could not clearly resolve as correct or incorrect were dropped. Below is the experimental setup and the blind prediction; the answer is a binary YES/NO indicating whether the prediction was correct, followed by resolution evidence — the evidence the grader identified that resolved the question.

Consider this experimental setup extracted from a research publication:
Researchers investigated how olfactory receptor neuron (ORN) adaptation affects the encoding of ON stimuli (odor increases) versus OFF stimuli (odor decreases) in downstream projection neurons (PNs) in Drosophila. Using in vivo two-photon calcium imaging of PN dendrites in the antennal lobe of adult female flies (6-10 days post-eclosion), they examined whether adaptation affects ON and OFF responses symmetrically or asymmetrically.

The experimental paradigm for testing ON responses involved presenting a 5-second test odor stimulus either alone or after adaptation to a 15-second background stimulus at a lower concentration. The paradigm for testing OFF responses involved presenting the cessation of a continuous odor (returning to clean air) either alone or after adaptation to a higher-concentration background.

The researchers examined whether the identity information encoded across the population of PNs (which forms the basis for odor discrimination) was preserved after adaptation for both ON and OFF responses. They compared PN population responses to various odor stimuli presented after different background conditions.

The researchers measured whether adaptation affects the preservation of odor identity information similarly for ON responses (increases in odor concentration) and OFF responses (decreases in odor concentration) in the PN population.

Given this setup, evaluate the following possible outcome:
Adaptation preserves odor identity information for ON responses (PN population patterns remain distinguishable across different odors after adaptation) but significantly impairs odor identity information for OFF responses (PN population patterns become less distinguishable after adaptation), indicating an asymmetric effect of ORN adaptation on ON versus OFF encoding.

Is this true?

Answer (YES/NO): YES